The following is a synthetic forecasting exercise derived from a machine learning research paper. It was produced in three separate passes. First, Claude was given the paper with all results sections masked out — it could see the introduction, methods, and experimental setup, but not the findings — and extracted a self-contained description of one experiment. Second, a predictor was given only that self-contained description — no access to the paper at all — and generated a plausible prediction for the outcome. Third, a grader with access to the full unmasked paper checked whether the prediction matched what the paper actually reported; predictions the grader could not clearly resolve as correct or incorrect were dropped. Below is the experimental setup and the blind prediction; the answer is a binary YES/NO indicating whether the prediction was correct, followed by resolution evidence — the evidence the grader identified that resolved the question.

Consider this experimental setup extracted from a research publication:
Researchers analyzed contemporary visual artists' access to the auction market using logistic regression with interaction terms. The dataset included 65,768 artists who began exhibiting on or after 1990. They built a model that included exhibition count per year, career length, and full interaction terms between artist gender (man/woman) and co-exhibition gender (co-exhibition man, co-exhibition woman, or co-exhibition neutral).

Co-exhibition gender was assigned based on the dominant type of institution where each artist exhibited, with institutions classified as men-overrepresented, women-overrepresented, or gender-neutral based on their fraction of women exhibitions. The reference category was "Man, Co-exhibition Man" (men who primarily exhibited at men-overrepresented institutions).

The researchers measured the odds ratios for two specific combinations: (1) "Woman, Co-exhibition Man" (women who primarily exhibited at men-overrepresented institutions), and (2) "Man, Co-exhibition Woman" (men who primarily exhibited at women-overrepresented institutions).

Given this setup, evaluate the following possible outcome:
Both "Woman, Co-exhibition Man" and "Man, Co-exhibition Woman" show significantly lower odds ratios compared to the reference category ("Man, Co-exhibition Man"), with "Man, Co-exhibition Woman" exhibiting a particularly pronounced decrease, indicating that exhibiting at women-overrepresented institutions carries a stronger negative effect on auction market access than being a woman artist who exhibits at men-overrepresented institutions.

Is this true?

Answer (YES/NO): YES